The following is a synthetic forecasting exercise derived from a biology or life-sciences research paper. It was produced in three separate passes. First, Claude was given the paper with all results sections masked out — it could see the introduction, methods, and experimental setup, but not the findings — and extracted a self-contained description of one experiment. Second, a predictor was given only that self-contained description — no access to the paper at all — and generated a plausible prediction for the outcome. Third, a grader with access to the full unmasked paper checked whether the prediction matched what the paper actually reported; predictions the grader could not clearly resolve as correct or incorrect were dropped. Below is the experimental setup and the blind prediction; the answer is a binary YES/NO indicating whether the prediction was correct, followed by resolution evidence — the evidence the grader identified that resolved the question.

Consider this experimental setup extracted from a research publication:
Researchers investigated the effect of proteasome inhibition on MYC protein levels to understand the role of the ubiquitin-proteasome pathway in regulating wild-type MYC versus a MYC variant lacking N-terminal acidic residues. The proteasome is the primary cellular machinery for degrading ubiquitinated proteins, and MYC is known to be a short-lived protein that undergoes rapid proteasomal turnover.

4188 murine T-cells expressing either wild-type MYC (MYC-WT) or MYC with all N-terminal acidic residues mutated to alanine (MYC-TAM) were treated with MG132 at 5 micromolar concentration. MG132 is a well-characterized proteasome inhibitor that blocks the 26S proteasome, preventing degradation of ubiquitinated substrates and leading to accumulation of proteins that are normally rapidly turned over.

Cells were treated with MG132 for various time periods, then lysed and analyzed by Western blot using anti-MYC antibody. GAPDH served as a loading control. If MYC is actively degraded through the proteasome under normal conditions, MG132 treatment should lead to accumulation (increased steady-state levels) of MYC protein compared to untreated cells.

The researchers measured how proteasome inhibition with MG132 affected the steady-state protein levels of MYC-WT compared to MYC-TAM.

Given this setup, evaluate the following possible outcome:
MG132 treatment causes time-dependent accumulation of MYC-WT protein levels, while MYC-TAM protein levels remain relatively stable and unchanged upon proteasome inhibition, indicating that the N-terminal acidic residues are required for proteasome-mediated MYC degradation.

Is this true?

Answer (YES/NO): NO